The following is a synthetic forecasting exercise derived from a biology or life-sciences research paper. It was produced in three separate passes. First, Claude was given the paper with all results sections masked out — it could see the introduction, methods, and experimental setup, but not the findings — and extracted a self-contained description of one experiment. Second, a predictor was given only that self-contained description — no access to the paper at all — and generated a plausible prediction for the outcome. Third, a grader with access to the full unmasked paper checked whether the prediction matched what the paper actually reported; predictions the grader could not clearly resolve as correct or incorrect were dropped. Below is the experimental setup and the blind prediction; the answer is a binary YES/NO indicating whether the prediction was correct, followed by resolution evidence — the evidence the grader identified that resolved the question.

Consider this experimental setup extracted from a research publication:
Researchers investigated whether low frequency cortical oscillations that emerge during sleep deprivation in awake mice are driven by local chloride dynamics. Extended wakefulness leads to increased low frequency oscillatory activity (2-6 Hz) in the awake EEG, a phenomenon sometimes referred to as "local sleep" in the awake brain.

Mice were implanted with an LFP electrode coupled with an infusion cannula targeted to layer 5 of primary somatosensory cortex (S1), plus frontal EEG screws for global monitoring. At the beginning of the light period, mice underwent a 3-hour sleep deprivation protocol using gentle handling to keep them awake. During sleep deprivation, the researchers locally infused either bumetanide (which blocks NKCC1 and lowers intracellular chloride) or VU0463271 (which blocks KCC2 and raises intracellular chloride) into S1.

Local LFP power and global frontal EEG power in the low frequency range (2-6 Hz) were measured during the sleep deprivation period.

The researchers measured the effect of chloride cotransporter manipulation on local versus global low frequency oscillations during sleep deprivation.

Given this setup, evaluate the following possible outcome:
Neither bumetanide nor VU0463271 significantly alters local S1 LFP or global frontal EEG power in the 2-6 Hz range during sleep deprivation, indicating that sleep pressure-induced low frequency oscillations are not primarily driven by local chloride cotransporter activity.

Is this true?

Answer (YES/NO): NO